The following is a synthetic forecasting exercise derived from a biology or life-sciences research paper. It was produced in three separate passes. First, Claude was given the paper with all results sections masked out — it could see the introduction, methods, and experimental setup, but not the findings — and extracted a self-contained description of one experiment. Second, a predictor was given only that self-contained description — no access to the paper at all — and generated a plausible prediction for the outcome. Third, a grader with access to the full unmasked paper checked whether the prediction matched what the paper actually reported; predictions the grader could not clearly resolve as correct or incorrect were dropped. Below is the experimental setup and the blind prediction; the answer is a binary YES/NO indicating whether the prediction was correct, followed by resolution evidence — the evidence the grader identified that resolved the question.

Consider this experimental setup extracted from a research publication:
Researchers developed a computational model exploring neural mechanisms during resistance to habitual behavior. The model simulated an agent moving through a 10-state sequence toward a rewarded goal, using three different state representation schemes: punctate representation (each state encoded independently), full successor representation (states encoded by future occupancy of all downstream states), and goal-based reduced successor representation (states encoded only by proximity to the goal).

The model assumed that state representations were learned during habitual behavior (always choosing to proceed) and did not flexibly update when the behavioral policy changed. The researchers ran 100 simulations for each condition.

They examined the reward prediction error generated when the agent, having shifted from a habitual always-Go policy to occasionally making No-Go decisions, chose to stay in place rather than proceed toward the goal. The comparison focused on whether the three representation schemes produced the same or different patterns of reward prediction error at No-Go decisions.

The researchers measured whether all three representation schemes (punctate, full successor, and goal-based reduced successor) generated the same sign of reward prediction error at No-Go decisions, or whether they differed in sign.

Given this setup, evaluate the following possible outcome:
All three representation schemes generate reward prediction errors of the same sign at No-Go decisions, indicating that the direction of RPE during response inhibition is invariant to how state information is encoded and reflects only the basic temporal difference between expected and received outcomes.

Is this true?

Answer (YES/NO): YES